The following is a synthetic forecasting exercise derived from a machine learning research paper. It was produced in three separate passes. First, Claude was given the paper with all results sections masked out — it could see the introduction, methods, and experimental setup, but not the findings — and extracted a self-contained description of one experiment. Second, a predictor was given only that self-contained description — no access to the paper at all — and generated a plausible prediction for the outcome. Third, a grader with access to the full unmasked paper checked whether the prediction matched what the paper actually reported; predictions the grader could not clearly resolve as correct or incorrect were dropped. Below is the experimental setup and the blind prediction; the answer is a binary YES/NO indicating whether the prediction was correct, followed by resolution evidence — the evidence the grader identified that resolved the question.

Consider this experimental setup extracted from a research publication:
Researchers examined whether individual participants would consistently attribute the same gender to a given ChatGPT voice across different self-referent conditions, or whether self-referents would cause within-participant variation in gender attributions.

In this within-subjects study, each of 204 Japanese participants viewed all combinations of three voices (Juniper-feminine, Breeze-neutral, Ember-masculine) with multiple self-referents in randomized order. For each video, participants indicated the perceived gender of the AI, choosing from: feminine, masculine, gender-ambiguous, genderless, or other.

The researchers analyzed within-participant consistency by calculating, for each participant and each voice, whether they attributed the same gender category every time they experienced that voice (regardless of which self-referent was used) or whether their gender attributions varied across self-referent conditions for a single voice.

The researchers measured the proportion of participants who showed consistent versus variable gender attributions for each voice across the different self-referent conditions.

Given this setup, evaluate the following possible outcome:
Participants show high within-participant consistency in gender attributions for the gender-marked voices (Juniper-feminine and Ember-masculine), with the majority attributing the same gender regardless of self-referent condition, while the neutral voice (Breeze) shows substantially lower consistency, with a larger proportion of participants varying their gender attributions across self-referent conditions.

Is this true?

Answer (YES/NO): NO